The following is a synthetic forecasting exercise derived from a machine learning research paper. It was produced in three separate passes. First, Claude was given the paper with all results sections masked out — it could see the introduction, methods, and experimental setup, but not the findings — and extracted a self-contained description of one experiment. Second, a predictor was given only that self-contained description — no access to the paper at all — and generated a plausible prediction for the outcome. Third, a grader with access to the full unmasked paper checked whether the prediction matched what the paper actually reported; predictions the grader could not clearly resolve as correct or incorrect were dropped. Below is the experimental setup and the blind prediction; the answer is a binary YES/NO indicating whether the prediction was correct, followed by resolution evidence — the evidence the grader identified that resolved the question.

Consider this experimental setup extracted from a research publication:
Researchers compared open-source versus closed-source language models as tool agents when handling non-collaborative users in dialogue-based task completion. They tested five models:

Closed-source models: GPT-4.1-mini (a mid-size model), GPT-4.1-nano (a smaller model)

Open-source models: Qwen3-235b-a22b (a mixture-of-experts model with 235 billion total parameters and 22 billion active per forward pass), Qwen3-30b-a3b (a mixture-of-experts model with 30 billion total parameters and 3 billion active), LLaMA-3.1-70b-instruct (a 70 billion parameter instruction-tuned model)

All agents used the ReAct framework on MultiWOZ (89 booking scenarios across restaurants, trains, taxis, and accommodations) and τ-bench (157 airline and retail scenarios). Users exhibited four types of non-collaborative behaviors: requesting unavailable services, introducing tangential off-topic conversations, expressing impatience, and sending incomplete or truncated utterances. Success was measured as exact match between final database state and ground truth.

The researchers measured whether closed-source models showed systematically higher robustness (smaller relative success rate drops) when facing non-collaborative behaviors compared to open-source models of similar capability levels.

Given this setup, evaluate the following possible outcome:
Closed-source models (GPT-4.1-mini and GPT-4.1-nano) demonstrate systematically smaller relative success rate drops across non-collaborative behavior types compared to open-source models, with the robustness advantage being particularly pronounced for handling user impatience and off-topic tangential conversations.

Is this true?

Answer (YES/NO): NO